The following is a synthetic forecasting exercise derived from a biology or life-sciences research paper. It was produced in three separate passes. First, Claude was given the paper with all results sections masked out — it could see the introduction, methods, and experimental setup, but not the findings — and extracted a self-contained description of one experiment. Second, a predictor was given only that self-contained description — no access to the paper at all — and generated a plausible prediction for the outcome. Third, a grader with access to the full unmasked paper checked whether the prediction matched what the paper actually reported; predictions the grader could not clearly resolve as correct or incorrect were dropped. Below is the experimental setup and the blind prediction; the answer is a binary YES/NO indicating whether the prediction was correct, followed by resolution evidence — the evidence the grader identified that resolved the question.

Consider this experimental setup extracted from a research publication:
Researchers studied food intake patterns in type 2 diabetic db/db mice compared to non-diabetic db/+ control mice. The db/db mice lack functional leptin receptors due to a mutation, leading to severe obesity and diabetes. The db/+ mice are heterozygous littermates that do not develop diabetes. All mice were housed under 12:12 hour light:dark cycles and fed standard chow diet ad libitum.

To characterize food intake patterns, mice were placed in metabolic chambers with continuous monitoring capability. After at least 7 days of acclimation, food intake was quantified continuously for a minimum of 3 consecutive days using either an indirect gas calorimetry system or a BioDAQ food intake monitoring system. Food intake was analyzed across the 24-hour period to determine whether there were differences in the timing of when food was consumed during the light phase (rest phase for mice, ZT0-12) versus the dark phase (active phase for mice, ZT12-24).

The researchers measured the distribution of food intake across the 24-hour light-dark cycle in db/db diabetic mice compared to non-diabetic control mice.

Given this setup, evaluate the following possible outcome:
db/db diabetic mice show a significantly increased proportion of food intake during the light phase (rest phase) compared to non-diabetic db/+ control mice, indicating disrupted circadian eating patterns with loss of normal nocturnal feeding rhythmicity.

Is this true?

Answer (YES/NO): YES